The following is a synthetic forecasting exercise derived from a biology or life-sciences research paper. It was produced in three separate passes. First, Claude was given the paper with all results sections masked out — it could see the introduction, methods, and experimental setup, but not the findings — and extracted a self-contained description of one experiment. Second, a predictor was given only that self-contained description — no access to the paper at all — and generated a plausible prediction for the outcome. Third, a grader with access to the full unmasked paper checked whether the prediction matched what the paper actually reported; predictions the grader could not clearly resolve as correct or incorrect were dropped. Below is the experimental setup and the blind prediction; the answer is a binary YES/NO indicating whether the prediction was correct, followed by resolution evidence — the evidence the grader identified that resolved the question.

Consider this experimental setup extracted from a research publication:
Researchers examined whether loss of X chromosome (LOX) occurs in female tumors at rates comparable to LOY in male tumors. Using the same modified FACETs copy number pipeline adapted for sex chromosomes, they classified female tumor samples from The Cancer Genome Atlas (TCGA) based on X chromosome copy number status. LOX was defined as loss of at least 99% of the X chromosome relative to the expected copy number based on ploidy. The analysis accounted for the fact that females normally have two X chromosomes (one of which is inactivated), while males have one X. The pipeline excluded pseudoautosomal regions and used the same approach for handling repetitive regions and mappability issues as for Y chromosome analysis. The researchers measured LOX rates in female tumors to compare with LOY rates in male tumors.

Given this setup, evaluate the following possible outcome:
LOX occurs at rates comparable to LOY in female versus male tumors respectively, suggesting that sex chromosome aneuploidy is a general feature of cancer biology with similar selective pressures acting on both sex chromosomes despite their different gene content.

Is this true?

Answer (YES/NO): NO